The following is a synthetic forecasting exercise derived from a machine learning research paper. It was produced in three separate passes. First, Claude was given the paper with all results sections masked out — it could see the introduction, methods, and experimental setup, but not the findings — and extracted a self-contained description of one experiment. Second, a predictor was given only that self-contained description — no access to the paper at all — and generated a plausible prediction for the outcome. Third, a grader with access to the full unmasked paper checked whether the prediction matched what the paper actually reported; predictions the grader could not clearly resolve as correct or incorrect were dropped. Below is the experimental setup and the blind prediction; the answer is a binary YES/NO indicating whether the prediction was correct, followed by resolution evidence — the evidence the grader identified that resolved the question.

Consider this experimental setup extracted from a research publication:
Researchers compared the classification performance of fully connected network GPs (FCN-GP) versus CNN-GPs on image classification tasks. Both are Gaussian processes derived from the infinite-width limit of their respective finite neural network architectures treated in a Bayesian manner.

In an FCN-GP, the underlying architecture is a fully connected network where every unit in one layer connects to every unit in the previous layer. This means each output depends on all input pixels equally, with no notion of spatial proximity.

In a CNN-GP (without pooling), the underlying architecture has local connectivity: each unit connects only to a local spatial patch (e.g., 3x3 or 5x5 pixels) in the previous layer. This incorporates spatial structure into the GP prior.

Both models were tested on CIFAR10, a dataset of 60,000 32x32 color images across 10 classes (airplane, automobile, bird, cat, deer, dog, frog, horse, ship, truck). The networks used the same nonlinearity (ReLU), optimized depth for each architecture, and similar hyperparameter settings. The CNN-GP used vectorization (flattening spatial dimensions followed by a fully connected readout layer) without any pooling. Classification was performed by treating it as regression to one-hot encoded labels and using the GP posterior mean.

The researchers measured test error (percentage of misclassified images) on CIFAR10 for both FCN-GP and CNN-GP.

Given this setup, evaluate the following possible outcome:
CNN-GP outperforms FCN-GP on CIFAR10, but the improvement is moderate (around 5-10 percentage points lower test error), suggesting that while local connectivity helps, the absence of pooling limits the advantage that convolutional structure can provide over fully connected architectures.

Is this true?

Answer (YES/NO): YES